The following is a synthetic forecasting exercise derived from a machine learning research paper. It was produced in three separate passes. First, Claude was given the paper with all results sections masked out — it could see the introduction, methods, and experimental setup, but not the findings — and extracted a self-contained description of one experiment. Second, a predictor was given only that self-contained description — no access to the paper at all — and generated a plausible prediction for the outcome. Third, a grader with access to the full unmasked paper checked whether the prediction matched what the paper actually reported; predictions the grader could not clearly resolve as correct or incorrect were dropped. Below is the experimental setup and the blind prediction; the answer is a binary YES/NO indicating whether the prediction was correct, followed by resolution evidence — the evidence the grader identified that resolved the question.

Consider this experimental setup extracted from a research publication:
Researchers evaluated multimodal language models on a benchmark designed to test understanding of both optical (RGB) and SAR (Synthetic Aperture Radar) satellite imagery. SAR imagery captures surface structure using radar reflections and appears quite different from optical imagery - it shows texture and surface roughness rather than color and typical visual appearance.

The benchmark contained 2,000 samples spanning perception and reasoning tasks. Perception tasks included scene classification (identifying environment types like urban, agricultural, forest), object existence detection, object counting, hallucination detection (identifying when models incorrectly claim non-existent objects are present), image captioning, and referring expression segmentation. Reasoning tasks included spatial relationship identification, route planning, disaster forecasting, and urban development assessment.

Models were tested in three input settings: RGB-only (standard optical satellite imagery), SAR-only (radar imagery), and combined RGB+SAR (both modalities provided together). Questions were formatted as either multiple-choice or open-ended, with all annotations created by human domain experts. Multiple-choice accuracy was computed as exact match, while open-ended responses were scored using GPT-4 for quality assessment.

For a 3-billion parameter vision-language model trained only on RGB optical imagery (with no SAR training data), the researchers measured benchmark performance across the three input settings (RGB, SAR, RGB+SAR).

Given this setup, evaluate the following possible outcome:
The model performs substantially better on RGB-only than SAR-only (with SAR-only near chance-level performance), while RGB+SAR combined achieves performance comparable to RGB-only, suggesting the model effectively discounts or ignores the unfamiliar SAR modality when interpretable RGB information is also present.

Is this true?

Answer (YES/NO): NO